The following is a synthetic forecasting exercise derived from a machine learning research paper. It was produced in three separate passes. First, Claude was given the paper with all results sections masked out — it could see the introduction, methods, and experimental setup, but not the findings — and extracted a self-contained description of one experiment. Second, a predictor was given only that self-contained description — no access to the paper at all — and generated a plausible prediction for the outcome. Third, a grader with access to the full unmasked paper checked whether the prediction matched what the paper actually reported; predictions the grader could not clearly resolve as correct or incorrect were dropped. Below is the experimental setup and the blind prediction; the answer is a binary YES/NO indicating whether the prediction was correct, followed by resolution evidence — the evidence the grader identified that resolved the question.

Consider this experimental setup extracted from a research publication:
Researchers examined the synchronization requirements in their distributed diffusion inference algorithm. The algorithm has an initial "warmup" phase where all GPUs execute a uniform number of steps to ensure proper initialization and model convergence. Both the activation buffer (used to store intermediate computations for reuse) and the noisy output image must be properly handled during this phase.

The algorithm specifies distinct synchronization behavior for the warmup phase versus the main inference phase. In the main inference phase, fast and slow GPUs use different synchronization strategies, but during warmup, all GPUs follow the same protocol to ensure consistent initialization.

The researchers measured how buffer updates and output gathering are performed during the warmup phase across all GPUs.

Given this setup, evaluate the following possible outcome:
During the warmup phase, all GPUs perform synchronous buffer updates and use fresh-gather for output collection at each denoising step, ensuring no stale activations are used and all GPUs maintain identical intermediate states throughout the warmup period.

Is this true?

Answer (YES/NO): YES